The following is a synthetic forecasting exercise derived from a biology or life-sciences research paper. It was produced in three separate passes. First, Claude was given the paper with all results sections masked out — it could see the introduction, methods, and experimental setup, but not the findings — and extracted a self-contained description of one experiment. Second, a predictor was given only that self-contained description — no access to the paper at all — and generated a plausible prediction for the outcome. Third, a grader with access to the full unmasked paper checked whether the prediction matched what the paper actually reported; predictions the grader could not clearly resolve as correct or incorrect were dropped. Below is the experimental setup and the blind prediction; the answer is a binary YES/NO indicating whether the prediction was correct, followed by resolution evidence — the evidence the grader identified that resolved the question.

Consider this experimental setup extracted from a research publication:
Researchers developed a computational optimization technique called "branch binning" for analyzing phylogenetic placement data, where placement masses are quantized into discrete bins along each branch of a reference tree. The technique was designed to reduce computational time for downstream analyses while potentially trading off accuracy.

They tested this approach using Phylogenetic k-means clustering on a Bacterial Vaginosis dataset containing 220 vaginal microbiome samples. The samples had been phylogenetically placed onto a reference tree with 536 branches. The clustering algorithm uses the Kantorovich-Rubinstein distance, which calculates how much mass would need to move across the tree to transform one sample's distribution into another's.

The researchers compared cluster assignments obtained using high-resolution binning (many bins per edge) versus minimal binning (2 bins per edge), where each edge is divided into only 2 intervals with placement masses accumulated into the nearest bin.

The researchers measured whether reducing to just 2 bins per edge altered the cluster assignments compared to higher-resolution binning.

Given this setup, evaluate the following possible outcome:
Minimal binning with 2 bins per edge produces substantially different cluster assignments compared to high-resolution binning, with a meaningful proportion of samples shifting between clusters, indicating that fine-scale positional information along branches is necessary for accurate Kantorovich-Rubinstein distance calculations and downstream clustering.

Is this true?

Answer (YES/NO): NO